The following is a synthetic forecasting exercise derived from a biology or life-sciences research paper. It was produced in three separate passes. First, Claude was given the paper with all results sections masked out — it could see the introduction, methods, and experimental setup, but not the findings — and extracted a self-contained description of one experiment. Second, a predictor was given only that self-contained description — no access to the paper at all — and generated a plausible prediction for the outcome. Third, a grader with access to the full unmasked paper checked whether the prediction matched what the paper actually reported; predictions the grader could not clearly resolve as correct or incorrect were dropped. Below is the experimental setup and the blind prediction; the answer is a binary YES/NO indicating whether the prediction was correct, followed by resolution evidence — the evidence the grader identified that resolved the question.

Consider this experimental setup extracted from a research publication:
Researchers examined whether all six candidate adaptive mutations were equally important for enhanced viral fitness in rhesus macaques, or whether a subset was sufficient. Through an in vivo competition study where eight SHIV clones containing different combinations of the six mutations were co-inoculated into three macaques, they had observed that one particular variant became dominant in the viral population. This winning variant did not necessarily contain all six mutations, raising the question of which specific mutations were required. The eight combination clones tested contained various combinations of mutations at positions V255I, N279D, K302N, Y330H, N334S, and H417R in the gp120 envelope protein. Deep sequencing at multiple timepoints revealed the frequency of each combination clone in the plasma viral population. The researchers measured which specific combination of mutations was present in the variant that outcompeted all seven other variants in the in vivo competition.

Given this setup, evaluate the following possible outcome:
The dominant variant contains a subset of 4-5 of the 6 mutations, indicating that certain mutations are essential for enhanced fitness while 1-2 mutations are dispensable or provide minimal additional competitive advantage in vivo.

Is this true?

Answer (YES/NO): YES